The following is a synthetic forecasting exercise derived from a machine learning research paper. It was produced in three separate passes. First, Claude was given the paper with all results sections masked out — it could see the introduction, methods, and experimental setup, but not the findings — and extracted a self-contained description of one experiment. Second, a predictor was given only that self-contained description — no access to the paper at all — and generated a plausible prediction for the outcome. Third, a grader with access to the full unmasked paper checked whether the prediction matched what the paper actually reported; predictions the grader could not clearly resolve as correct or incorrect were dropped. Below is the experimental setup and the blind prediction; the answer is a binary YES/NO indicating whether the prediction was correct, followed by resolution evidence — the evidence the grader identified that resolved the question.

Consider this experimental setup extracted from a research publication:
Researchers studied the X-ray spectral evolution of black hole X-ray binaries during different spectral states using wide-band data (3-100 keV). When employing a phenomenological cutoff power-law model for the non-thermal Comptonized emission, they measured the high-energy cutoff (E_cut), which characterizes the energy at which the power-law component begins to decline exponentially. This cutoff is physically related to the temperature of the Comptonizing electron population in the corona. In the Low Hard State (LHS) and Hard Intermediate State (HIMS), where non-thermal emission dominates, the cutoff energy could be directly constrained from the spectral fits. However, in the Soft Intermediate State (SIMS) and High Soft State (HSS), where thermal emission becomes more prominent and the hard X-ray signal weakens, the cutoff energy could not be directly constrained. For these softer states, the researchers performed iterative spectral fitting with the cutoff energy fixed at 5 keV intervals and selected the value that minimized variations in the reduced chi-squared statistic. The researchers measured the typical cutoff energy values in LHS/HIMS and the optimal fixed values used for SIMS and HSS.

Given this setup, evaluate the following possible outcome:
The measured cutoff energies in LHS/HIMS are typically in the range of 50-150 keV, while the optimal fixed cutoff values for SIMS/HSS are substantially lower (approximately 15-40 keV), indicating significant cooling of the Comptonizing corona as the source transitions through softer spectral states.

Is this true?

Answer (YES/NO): NO